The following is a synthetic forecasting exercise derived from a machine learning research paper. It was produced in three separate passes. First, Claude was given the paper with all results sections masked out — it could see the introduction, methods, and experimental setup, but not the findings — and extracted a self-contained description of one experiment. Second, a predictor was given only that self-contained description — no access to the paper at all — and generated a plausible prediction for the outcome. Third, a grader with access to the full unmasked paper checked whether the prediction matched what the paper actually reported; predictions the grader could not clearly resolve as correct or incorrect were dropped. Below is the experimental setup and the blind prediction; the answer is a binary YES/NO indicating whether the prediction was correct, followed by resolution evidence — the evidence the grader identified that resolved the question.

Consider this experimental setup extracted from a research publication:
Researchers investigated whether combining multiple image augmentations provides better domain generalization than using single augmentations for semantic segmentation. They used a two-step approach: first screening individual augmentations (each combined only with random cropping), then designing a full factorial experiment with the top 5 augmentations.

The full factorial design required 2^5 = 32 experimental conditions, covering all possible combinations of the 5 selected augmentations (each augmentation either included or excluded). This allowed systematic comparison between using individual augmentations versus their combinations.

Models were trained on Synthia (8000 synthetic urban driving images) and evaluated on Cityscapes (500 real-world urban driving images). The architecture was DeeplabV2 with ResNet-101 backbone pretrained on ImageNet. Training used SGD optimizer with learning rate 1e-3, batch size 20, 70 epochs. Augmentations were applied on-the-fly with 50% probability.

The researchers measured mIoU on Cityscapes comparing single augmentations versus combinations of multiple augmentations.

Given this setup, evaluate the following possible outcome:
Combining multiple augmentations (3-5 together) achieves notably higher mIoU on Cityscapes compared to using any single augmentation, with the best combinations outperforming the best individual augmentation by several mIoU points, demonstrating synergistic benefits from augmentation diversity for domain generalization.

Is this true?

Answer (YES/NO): NO